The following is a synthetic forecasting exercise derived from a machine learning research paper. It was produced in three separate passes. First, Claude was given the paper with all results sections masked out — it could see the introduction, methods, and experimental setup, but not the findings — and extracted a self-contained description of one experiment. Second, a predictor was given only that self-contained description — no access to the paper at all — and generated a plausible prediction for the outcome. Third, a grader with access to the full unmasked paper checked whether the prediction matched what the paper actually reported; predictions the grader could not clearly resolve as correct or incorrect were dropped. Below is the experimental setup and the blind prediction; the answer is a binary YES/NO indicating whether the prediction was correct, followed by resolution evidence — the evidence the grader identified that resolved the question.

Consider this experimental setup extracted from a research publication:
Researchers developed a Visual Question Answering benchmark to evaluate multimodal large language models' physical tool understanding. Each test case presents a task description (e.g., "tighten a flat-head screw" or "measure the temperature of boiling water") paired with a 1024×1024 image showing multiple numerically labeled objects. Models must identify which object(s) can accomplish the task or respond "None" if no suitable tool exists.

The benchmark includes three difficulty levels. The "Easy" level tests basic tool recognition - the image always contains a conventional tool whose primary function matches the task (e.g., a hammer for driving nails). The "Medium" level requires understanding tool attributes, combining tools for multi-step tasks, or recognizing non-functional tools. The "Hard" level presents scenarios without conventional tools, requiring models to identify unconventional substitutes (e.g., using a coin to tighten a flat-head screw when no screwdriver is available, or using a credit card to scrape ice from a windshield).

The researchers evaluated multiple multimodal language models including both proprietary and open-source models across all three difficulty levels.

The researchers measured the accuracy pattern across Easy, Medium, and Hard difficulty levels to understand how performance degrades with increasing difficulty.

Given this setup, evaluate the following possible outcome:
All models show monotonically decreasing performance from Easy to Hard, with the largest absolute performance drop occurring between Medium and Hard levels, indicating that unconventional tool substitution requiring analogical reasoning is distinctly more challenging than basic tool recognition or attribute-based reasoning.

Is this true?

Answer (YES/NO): NO